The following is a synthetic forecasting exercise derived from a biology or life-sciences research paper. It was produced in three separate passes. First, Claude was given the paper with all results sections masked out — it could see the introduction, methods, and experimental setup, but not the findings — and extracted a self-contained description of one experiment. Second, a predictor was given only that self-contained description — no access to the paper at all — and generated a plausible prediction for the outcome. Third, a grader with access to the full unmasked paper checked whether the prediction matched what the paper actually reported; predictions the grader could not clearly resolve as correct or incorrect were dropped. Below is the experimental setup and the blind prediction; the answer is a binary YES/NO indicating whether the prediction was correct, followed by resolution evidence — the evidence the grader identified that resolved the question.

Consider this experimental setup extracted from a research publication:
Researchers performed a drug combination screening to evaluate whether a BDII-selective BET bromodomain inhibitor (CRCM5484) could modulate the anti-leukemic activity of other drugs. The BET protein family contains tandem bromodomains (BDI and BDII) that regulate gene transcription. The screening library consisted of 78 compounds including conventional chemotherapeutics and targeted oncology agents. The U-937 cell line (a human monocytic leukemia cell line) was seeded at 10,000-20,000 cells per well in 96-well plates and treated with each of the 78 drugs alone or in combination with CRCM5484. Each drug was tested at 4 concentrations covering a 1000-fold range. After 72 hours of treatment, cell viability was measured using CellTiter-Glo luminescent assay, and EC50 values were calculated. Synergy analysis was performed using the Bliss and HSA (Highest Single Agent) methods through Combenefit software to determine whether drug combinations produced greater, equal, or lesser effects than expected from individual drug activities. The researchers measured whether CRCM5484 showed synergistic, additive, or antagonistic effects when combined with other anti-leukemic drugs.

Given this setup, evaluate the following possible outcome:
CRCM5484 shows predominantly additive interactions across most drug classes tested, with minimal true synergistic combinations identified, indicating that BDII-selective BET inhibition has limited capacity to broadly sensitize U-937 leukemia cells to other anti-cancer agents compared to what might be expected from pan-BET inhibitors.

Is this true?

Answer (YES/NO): YES